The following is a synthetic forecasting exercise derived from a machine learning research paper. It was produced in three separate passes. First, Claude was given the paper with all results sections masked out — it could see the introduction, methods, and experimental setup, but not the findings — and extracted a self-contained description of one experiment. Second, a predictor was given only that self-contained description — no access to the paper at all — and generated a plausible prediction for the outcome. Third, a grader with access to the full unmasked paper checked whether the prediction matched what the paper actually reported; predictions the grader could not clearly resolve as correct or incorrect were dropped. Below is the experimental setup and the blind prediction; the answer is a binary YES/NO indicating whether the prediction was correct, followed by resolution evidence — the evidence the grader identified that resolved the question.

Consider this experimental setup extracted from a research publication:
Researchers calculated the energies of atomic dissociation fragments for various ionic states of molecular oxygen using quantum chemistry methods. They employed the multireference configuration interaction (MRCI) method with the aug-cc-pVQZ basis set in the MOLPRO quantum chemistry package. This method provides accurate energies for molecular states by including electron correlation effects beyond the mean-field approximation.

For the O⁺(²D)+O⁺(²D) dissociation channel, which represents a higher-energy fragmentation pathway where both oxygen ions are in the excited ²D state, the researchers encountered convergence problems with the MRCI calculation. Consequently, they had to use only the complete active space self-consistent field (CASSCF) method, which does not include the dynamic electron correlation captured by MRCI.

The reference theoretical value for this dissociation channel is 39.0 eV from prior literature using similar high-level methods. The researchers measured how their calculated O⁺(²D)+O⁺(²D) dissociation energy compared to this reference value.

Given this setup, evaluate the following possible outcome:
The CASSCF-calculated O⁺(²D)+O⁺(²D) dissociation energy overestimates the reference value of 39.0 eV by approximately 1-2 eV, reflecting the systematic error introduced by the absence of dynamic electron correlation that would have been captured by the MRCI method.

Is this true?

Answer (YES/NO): NO